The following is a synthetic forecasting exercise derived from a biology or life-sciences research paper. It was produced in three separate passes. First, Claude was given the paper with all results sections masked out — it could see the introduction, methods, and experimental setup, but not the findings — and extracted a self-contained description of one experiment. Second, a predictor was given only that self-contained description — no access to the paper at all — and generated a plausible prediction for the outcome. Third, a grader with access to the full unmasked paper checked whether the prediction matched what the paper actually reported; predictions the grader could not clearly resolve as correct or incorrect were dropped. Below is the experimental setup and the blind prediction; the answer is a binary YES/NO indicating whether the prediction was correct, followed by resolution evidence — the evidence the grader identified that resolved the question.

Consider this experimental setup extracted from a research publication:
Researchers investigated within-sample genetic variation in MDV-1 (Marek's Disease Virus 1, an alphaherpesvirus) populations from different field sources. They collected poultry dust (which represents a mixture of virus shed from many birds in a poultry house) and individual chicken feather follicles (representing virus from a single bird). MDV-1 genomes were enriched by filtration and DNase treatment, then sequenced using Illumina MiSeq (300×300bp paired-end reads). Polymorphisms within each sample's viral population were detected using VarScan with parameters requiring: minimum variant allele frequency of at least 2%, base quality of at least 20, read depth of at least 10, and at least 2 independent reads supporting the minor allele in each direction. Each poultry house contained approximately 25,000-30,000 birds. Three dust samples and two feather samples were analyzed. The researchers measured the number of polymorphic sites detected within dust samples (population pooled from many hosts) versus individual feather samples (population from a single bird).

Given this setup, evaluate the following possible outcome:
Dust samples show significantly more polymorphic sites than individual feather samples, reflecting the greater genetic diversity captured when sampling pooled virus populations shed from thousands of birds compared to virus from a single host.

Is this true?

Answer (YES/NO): NO